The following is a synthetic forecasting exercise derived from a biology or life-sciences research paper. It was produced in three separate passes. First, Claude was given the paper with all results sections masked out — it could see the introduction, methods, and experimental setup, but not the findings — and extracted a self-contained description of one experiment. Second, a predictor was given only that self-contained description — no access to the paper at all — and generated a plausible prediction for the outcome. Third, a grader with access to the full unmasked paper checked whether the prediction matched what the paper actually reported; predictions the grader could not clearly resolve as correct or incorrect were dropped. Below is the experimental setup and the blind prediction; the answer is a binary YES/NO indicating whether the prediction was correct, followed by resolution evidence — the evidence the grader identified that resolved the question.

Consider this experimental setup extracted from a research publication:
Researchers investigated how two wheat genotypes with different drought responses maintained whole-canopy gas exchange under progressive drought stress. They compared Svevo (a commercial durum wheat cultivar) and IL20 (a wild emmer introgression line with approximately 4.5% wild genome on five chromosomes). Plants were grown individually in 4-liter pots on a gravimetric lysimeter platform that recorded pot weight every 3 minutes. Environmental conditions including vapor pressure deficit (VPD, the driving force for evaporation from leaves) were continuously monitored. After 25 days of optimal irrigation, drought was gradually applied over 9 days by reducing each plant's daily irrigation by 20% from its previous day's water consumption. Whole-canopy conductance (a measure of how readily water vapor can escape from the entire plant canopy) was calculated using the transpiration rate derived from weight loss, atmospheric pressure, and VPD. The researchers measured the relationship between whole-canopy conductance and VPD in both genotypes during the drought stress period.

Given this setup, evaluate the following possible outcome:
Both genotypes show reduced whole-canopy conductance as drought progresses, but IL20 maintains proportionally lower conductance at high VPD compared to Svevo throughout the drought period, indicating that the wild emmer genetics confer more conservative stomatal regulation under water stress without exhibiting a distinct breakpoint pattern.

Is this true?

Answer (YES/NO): NO